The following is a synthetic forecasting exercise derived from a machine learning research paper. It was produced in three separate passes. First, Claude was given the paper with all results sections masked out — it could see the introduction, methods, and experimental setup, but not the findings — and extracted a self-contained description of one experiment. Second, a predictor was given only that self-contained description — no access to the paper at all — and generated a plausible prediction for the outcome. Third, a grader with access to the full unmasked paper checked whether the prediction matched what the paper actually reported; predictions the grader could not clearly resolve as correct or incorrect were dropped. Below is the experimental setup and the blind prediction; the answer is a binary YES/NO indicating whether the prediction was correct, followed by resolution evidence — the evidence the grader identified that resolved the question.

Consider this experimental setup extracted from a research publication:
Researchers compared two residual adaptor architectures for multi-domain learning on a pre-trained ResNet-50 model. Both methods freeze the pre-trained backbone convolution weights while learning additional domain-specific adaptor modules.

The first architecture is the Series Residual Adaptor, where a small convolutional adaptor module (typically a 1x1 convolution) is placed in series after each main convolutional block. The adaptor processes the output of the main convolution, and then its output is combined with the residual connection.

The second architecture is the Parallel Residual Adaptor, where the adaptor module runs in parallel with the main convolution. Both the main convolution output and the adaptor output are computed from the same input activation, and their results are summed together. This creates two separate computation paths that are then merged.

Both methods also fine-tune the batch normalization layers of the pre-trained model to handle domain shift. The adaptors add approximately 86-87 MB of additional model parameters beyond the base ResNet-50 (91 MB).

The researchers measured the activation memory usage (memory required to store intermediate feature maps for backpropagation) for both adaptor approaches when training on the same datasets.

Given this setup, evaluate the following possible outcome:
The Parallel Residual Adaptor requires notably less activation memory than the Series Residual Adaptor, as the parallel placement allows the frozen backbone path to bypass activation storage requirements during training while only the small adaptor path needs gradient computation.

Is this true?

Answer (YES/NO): NO